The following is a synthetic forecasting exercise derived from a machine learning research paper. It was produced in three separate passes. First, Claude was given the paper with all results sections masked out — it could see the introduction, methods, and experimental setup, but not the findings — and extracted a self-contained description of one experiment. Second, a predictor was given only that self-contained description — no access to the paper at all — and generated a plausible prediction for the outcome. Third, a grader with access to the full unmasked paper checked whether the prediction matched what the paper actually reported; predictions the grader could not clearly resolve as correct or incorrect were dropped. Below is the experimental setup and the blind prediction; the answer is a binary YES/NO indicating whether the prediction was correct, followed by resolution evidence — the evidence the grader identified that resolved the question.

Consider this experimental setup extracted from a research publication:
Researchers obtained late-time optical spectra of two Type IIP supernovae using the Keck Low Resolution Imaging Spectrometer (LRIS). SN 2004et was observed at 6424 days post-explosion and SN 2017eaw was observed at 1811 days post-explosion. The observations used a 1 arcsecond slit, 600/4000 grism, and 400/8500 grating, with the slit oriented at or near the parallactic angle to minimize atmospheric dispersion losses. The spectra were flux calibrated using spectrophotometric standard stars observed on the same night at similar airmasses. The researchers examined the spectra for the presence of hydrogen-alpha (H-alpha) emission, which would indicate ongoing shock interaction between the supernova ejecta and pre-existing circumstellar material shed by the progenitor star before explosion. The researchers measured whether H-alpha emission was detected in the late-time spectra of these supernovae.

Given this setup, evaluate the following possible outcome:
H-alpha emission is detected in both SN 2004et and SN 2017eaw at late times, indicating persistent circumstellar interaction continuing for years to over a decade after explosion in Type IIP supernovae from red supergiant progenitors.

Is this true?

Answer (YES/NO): YES